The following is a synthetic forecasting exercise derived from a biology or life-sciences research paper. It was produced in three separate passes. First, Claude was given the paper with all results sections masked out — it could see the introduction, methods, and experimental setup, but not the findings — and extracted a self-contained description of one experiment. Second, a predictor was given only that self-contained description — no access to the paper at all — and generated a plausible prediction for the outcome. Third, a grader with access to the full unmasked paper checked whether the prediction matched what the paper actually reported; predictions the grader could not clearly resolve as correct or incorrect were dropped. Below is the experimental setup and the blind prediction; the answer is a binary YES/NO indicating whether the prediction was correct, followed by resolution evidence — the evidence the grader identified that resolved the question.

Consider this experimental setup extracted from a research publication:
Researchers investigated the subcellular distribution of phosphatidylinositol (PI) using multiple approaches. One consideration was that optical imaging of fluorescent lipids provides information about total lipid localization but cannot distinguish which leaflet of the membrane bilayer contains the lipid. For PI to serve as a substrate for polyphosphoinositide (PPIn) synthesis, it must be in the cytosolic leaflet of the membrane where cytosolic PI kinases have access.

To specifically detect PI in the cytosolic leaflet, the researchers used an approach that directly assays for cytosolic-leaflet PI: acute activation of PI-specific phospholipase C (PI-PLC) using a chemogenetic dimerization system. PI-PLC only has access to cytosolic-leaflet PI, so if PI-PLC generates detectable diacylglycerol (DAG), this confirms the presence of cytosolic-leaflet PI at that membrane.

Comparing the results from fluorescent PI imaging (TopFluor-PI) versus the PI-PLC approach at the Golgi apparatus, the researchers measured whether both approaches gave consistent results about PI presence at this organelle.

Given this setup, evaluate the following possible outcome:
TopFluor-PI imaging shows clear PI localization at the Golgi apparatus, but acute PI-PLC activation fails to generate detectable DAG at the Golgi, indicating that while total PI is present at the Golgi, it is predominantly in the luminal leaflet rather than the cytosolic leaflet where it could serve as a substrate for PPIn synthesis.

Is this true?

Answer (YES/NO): NO